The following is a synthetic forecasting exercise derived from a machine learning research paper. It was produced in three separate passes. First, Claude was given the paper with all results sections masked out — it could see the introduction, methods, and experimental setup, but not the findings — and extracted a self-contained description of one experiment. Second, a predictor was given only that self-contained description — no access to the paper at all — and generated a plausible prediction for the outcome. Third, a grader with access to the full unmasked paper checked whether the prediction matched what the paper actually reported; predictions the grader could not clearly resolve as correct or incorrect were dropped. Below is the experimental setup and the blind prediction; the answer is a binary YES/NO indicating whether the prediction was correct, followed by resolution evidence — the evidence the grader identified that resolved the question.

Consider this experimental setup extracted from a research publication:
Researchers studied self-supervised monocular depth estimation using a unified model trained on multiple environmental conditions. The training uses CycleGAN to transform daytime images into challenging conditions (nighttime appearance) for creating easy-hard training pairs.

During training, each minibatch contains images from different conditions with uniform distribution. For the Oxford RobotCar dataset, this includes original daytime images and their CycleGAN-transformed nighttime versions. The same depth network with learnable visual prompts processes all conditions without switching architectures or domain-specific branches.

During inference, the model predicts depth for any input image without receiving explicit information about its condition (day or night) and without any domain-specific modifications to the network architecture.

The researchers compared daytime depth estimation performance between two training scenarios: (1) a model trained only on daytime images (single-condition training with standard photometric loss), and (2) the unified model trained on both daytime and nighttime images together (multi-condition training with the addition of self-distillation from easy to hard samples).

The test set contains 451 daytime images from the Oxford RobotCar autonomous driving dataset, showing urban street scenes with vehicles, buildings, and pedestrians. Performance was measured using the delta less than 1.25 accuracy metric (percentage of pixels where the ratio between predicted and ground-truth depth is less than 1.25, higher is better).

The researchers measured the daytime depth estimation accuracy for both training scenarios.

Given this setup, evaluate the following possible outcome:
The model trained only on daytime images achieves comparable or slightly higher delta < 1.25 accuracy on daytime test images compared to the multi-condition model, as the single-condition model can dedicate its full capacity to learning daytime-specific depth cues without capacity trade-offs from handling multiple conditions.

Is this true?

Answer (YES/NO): NO